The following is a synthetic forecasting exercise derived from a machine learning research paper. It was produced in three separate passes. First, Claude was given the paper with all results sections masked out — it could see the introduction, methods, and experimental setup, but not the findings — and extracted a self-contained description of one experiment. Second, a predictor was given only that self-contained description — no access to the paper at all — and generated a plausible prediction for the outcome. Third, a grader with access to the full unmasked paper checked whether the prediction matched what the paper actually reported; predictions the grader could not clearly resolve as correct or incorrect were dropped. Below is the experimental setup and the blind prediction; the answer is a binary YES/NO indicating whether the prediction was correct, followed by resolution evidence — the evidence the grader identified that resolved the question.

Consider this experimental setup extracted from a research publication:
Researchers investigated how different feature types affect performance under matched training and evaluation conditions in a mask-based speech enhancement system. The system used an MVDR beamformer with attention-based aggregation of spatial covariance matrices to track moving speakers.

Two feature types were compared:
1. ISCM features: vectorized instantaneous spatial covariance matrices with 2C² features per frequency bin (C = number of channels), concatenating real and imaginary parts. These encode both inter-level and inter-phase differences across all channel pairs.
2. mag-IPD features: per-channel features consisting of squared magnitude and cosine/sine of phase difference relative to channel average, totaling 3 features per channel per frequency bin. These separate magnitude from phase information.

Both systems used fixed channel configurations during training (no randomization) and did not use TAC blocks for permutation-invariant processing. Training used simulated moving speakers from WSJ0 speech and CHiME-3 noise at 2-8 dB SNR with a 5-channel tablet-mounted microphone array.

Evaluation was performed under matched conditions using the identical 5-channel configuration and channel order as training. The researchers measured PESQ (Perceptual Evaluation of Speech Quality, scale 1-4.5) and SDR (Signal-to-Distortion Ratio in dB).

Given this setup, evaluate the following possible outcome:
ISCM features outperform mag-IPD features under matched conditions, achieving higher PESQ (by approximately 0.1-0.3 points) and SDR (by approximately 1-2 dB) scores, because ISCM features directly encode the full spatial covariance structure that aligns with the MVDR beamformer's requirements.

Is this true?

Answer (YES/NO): NO